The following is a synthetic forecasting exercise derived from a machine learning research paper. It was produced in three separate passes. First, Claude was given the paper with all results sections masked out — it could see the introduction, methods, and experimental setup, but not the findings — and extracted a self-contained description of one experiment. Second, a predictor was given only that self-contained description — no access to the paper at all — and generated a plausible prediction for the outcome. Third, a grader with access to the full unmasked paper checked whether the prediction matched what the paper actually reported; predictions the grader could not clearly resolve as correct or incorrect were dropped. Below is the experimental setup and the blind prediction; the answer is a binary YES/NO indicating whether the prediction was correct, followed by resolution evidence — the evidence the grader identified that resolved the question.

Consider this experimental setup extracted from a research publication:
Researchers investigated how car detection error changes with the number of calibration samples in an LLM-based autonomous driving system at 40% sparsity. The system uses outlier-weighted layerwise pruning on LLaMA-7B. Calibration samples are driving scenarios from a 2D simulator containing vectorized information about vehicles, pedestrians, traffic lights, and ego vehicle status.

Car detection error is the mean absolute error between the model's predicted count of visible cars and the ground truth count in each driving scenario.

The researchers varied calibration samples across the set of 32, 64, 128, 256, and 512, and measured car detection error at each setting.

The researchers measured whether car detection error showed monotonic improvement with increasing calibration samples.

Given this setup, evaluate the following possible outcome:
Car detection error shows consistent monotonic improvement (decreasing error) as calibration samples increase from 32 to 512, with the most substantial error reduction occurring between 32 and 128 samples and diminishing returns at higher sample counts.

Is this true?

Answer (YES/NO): NO